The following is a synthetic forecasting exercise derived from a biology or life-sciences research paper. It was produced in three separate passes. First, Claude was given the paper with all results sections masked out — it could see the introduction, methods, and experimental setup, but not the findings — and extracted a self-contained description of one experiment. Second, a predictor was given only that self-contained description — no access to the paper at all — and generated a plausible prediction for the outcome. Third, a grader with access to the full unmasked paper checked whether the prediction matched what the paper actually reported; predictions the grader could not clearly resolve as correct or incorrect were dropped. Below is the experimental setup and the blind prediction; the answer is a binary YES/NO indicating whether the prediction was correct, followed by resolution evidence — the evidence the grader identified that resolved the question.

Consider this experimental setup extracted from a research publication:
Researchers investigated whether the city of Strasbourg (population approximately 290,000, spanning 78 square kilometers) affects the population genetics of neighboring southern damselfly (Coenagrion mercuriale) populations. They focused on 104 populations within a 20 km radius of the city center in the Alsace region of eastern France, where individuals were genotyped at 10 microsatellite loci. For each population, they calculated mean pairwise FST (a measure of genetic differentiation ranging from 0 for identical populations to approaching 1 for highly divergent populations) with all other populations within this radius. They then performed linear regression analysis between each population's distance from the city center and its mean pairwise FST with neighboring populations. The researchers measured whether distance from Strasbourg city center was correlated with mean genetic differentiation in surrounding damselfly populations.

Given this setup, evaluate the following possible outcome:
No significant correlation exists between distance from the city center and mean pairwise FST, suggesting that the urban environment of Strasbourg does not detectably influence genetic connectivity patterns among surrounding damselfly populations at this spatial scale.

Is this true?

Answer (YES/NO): NO